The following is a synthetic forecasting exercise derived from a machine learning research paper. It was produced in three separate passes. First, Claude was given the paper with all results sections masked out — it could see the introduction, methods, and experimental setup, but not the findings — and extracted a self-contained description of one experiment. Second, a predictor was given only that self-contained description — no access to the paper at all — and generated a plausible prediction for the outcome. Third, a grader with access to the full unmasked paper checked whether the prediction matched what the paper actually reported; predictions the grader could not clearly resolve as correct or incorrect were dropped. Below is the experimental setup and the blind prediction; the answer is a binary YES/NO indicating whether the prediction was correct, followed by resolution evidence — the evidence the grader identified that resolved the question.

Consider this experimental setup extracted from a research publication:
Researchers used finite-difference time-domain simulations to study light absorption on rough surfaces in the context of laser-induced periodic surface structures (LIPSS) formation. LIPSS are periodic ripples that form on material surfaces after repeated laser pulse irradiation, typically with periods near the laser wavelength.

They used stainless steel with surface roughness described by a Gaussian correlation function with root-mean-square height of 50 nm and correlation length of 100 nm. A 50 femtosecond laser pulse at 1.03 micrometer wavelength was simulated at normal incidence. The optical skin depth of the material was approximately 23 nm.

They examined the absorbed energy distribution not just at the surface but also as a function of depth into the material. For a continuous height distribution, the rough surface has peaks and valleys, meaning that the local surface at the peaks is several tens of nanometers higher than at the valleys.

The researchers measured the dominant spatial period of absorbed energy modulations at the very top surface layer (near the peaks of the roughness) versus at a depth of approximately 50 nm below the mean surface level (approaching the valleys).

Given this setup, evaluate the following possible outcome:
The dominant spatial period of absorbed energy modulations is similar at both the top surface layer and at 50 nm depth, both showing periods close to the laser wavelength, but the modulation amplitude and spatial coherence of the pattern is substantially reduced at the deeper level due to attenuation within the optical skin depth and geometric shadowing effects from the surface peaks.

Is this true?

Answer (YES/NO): NO